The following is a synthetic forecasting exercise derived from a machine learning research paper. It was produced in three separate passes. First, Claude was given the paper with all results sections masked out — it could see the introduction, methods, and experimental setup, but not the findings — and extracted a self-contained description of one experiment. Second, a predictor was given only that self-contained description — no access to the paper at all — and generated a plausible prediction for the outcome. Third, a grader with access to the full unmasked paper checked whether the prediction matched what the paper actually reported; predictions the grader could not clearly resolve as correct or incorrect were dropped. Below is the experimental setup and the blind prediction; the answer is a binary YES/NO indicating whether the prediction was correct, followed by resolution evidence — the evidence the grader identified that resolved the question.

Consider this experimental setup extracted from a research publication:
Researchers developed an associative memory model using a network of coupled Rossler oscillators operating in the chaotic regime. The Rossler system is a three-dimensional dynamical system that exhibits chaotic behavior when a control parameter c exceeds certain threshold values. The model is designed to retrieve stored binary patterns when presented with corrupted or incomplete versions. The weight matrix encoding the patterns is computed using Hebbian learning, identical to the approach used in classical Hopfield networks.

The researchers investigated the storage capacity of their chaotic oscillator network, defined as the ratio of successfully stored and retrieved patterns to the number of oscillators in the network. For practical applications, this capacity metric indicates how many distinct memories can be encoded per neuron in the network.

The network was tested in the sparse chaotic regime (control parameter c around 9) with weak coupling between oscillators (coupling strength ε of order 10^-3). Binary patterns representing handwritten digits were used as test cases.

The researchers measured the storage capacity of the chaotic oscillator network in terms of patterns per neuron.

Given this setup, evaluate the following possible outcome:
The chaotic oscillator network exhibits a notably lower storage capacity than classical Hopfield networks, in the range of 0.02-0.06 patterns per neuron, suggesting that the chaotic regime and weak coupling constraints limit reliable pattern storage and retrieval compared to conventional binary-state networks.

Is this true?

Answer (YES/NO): NO